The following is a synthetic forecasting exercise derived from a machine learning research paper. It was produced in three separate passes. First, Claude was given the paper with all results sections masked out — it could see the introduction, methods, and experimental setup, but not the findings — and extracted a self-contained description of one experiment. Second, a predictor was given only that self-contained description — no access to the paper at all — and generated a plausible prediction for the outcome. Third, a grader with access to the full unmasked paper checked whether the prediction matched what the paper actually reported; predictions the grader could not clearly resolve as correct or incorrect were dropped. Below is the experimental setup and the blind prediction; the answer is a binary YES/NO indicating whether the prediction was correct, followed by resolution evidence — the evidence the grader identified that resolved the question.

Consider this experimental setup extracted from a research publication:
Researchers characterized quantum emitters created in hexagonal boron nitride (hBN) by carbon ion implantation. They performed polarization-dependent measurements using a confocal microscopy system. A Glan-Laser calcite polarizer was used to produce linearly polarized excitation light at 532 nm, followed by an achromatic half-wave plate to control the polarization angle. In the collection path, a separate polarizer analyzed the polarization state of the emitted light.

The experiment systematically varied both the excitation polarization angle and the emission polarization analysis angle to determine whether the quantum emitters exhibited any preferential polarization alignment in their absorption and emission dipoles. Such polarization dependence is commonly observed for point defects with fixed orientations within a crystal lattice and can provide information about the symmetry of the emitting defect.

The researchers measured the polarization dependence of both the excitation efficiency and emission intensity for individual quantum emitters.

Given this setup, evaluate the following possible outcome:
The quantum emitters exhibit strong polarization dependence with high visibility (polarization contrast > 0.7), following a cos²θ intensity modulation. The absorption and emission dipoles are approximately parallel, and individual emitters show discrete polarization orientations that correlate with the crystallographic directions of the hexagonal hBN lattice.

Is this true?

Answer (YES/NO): NO